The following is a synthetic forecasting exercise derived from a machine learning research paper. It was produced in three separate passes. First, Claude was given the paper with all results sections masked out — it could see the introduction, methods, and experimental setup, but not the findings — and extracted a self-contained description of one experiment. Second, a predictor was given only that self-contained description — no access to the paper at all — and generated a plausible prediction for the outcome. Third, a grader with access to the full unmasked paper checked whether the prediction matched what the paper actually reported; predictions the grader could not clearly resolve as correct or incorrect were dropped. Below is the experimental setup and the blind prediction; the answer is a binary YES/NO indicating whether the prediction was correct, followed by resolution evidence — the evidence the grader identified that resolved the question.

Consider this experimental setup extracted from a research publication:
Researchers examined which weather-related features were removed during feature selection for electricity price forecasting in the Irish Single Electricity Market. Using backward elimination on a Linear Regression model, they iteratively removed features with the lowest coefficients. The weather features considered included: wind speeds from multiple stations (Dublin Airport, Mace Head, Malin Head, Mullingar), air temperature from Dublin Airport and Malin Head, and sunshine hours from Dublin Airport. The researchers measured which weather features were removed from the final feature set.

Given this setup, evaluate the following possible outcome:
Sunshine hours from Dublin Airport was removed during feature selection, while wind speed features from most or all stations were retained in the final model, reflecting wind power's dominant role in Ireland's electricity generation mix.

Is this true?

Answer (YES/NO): YES